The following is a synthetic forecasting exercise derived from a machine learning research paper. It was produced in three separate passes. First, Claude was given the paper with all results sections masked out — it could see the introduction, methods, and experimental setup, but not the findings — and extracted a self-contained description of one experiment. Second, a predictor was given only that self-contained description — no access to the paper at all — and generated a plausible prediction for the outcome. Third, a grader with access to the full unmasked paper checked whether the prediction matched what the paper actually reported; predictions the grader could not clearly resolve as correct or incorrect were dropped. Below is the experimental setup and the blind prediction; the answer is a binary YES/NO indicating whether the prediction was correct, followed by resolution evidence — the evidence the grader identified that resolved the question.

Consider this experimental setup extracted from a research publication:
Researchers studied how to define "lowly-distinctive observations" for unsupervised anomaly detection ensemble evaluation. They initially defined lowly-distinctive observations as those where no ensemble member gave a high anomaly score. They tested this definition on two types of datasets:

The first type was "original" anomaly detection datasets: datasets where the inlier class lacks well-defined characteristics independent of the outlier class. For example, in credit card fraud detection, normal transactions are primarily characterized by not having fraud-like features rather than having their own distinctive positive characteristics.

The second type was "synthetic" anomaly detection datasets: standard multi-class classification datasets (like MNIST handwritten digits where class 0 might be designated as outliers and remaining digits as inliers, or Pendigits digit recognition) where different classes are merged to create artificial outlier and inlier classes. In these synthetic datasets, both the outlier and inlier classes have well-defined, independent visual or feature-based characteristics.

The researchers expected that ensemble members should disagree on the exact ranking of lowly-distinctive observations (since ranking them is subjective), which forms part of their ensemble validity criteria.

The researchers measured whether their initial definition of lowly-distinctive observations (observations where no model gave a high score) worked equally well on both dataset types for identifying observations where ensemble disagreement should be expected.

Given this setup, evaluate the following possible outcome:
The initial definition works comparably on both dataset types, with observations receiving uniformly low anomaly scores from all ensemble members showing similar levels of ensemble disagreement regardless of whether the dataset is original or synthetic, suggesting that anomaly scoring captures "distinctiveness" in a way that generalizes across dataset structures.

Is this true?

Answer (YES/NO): NO